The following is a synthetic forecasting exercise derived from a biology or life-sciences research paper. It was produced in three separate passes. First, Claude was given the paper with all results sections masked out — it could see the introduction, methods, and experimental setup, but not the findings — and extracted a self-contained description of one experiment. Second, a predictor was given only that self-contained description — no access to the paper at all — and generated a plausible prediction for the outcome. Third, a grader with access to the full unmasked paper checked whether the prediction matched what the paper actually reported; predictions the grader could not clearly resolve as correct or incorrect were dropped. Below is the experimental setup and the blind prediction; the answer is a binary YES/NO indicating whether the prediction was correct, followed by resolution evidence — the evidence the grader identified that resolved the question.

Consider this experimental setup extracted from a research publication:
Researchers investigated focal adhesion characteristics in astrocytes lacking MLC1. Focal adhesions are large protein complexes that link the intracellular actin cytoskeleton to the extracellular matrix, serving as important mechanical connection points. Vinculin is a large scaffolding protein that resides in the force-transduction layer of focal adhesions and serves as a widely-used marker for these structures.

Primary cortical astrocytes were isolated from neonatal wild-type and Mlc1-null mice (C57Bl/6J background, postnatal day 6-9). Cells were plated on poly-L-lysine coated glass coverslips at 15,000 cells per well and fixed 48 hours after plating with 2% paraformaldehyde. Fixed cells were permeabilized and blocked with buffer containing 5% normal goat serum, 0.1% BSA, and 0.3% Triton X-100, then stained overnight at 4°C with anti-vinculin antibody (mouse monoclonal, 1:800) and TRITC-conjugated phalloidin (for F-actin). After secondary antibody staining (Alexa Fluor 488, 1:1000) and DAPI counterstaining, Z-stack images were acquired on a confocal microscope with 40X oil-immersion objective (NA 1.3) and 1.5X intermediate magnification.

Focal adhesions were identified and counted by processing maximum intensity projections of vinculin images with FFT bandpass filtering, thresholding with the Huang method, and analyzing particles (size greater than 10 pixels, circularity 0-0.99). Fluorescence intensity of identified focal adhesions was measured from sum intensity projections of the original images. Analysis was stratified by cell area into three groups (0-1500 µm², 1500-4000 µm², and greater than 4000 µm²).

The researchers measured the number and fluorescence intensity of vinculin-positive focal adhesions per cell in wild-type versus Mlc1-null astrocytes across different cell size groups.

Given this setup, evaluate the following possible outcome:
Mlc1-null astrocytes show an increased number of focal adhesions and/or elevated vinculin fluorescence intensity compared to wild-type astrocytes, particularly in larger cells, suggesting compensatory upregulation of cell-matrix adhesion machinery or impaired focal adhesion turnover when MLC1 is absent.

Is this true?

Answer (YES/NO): NO